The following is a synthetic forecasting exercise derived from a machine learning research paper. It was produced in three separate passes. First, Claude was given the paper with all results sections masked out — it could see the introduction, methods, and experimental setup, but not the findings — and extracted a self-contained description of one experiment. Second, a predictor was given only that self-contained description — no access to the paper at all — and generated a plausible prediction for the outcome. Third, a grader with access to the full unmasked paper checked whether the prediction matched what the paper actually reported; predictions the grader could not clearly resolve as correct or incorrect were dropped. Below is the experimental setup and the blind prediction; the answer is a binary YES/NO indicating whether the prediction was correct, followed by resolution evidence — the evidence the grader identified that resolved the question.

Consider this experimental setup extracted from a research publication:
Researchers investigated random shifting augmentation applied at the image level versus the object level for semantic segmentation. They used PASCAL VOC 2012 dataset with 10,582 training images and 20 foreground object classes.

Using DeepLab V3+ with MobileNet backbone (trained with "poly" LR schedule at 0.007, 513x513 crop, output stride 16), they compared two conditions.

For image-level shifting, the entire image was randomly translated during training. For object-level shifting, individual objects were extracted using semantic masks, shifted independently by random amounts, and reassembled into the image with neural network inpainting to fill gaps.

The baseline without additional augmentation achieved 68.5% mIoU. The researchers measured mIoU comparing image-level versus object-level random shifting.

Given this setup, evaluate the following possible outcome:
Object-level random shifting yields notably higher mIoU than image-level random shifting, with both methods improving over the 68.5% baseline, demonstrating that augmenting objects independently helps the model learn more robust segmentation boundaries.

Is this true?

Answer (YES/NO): NO